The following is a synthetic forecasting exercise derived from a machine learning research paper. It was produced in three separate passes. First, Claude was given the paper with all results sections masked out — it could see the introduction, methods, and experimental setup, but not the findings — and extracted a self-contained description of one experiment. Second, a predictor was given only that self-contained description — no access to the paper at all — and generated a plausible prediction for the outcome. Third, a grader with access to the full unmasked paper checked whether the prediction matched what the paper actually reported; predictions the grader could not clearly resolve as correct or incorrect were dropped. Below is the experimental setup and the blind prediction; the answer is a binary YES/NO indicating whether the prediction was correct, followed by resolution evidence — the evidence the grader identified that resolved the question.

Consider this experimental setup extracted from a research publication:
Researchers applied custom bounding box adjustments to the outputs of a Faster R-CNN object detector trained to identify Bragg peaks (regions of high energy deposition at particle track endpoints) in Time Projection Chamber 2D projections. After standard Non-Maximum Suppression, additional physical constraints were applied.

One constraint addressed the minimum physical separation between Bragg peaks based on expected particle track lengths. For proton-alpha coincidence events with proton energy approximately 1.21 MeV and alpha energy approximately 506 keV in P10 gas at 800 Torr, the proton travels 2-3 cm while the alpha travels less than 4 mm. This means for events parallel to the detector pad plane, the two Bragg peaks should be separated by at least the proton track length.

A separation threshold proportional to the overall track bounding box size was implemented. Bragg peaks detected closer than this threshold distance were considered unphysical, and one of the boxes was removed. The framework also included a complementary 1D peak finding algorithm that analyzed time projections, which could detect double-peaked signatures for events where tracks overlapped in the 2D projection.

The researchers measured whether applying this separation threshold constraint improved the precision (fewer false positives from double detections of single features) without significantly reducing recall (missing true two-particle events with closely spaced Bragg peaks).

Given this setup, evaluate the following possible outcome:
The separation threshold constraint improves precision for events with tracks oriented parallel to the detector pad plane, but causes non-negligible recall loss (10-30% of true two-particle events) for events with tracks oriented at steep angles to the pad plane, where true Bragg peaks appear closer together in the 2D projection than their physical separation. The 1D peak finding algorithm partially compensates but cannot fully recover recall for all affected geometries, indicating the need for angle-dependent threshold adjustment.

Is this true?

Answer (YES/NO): NO